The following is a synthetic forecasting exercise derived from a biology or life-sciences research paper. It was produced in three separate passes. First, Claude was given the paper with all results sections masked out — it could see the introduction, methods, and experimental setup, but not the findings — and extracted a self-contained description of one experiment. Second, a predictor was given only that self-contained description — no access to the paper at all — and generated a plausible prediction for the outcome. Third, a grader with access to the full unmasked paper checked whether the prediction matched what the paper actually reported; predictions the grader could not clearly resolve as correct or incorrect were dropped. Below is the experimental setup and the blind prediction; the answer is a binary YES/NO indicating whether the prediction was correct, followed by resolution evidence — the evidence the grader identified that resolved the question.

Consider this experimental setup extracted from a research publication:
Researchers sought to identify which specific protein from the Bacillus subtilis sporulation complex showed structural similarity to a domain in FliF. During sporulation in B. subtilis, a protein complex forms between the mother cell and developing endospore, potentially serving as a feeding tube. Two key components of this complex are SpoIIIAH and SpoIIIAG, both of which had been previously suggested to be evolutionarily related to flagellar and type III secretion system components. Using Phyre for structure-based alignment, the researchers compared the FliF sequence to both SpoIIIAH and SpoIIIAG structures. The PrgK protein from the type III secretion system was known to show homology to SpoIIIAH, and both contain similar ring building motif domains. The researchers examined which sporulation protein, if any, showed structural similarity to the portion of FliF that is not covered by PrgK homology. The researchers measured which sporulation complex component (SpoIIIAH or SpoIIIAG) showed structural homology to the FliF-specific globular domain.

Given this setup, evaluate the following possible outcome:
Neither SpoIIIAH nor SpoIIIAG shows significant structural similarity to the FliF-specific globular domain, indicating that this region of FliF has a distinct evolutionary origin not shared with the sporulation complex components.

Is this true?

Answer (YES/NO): NO